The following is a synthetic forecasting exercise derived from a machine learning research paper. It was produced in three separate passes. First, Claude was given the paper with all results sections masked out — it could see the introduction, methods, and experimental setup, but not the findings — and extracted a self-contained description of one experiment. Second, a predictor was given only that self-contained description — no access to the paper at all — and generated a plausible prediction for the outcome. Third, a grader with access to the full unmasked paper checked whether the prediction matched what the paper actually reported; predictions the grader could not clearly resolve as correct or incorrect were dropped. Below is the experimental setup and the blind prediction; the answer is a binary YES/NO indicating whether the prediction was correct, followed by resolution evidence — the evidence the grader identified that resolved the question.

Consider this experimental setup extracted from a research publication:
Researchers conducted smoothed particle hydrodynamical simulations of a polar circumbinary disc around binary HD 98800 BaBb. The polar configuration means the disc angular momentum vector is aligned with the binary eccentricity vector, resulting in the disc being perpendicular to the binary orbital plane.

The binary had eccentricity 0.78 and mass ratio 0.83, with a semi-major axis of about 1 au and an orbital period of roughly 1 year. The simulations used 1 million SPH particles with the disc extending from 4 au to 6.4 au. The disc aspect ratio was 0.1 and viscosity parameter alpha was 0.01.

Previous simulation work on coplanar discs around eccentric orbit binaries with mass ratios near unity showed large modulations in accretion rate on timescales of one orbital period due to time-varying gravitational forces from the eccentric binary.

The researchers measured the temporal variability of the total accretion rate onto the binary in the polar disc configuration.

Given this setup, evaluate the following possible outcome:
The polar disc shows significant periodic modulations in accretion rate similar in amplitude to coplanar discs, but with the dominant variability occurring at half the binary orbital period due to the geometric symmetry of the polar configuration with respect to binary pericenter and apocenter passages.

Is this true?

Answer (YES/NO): NO